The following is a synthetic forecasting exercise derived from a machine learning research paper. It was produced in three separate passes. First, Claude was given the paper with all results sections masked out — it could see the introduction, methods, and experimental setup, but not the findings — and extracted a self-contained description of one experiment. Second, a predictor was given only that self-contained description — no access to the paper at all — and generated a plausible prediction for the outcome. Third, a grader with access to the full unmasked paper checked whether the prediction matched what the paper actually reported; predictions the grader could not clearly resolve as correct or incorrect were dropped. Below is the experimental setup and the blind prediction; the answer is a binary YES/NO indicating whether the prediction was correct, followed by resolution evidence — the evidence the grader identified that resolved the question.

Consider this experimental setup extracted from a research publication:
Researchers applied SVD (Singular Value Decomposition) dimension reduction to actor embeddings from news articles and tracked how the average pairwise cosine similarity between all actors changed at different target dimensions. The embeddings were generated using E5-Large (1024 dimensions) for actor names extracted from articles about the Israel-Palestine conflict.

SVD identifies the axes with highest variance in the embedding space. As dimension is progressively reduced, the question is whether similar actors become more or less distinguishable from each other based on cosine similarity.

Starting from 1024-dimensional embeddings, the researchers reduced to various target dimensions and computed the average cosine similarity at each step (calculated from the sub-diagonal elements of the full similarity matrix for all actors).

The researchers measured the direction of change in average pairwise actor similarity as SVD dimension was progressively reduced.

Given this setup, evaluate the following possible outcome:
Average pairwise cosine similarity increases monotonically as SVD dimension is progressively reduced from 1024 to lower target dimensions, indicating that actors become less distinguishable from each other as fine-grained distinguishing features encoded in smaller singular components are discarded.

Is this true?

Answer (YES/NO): YES